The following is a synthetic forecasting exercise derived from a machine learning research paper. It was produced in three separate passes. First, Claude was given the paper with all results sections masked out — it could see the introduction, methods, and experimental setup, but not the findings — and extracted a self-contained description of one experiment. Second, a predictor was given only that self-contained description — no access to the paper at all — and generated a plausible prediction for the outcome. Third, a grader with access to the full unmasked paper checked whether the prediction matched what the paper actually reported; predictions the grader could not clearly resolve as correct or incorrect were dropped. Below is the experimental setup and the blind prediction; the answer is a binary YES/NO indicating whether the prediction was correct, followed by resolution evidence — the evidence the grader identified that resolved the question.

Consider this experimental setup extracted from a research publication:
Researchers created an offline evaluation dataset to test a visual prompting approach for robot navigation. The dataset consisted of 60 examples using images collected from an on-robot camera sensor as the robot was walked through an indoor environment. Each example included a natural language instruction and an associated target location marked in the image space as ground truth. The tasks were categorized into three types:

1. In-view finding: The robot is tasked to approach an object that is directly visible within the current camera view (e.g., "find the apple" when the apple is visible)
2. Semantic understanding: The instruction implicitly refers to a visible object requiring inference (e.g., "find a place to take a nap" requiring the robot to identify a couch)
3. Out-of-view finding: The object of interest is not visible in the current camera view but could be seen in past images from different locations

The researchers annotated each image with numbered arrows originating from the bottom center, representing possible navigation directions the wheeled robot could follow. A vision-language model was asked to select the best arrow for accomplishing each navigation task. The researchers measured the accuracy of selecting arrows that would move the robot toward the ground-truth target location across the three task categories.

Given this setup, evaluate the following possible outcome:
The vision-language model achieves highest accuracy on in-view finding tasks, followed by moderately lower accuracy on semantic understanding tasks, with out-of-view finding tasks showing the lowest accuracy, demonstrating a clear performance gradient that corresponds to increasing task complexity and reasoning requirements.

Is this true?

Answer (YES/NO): NO